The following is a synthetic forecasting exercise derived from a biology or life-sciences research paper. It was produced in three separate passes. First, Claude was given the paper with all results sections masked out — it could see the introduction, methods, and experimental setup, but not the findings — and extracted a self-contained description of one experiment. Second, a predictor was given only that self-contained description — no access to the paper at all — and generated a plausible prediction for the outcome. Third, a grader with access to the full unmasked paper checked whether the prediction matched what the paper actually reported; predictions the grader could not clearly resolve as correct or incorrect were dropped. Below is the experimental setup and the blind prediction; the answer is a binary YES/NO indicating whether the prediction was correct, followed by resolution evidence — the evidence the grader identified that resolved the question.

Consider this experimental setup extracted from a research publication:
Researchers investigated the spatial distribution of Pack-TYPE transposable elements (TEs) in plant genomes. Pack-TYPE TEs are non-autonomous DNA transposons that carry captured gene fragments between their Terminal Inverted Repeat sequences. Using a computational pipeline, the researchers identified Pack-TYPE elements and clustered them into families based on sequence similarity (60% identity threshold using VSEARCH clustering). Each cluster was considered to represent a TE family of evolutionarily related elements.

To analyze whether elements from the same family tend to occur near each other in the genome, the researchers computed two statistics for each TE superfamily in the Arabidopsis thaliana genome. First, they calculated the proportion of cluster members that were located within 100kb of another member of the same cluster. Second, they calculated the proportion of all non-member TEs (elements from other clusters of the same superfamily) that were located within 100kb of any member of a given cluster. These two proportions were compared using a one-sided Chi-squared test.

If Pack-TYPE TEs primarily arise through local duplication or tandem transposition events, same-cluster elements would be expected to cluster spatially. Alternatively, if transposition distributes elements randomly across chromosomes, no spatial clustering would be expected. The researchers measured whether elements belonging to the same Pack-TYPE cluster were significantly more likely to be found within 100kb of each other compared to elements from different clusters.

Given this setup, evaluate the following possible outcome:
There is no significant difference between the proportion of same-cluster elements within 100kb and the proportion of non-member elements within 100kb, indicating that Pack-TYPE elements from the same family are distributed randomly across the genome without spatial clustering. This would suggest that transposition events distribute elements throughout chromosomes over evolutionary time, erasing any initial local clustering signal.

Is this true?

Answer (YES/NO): NO